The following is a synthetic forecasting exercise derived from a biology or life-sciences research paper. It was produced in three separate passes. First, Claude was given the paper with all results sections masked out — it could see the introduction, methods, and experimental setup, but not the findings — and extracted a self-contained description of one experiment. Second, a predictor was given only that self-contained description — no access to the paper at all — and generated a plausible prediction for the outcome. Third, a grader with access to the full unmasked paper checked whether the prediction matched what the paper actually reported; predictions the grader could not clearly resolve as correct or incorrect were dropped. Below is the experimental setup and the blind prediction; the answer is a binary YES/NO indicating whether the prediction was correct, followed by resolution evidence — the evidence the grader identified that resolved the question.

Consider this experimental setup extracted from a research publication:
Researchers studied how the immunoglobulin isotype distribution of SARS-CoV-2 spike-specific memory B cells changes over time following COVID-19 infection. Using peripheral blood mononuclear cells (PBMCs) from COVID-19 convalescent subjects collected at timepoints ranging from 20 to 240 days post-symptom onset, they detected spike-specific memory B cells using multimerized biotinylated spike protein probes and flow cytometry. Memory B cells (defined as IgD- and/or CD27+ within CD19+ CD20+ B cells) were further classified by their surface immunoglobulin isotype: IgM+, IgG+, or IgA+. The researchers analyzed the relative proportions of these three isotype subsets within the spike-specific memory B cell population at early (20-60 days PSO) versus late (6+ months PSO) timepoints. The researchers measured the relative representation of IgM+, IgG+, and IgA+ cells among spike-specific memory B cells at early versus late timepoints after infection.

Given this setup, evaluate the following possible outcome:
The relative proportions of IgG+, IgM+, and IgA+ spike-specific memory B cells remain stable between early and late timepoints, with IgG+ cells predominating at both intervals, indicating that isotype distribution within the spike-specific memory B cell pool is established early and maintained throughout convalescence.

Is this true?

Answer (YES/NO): NO